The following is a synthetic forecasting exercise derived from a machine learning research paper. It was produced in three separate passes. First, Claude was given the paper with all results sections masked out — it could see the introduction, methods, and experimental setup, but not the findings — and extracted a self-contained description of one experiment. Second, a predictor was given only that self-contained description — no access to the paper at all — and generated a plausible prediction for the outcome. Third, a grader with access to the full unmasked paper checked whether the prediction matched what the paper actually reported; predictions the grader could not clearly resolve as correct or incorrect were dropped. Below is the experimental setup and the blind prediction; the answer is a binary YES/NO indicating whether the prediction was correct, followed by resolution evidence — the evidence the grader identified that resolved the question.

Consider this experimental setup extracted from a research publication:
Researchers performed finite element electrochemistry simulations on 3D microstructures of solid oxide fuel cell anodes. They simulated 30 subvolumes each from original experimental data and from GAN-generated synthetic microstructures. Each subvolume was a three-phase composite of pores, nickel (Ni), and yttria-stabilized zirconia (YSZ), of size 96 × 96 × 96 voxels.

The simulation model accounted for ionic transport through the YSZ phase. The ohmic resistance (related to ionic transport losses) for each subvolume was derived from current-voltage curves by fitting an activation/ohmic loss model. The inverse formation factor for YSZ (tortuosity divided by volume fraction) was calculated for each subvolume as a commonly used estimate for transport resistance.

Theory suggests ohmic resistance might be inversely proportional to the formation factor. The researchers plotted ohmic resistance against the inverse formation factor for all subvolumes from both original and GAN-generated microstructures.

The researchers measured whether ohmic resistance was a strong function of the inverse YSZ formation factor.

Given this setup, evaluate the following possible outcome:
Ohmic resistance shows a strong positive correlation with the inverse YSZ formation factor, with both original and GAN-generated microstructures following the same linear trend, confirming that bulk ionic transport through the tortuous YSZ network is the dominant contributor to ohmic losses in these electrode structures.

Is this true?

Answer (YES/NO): NO